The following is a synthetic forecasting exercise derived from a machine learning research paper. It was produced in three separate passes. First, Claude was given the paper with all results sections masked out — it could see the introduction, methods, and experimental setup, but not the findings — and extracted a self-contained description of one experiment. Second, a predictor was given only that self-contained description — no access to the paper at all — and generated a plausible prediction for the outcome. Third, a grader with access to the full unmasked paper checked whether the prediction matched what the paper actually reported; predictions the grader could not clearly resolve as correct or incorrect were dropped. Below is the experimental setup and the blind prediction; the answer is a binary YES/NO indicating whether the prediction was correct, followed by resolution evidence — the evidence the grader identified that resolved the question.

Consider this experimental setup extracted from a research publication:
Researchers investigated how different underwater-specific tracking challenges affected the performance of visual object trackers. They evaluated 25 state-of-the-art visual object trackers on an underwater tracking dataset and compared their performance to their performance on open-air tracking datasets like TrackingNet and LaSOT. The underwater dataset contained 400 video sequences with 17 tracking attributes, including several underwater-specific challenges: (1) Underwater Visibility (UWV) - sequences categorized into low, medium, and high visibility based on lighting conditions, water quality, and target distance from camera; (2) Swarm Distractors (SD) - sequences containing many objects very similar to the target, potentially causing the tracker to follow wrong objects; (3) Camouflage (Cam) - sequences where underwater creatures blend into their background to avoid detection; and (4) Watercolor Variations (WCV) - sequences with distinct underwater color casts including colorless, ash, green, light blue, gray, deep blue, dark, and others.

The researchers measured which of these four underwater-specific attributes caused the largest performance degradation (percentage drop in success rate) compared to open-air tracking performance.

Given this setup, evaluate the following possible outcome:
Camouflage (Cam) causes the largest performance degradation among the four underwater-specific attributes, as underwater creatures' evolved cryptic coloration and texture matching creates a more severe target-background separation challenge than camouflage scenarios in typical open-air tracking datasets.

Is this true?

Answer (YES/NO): NO